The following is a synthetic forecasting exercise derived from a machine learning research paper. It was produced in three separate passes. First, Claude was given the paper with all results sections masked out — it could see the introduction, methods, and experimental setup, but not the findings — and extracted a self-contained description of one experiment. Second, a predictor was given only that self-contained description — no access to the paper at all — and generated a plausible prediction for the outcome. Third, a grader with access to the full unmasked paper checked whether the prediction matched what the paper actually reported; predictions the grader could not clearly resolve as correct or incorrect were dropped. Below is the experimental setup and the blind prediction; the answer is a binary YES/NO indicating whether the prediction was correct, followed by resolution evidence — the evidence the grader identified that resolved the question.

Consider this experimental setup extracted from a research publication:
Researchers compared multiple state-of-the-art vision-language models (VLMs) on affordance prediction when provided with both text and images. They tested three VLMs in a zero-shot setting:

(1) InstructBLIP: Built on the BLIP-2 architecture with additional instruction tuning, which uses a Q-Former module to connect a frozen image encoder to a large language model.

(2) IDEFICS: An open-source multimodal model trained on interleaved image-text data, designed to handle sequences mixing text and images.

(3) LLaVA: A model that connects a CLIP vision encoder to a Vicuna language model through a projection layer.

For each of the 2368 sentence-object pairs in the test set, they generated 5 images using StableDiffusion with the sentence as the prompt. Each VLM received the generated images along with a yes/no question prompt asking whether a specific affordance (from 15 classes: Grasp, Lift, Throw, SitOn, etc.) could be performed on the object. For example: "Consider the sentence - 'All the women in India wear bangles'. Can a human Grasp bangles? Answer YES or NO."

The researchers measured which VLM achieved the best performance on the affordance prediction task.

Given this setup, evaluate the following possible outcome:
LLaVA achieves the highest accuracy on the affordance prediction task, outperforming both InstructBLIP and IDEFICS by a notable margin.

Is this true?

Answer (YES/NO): NO